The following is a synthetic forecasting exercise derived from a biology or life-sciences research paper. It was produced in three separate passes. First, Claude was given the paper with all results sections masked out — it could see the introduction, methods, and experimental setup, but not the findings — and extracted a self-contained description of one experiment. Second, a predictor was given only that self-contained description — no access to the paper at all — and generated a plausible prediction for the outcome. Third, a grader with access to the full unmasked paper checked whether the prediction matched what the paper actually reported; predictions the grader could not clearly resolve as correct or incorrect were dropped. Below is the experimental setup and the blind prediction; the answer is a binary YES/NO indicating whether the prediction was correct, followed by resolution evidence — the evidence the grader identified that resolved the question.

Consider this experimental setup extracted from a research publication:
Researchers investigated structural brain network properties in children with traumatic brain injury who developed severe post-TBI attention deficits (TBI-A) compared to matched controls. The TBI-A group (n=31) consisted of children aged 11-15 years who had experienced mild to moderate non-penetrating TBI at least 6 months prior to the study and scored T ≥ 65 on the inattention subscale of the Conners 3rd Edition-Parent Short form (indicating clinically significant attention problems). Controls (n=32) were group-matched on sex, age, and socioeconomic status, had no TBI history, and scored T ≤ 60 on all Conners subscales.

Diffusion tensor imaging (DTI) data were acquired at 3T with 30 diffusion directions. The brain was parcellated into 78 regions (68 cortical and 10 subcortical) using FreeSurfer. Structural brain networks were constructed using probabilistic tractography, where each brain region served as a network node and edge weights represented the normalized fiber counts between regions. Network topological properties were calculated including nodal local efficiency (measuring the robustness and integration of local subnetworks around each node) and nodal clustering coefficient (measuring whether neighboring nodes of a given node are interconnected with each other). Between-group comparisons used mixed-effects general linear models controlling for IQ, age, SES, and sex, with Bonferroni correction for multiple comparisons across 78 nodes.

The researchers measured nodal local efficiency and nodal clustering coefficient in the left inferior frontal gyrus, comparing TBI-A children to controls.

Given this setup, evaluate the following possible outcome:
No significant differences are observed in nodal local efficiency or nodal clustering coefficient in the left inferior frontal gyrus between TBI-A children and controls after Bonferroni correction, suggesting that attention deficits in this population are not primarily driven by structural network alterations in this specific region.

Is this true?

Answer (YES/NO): NO